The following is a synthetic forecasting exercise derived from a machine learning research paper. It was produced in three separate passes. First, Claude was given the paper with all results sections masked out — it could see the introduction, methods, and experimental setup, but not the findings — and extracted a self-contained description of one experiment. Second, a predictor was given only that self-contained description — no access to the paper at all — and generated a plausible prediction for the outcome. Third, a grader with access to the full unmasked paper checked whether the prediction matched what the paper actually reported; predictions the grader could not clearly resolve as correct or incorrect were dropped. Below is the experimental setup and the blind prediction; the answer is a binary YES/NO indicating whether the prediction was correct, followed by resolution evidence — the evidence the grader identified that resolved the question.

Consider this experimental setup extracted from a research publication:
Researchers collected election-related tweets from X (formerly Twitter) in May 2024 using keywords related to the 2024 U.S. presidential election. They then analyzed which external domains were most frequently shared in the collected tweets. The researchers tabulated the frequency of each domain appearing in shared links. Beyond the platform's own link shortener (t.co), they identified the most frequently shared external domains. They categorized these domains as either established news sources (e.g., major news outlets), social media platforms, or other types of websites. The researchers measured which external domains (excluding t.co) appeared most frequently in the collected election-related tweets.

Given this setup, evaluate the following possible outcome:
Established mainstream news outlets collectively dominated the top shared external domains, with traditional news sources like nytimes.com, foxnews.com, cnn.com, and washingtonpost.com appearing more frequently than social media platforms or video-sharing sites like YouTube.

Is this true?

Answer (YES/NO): NO